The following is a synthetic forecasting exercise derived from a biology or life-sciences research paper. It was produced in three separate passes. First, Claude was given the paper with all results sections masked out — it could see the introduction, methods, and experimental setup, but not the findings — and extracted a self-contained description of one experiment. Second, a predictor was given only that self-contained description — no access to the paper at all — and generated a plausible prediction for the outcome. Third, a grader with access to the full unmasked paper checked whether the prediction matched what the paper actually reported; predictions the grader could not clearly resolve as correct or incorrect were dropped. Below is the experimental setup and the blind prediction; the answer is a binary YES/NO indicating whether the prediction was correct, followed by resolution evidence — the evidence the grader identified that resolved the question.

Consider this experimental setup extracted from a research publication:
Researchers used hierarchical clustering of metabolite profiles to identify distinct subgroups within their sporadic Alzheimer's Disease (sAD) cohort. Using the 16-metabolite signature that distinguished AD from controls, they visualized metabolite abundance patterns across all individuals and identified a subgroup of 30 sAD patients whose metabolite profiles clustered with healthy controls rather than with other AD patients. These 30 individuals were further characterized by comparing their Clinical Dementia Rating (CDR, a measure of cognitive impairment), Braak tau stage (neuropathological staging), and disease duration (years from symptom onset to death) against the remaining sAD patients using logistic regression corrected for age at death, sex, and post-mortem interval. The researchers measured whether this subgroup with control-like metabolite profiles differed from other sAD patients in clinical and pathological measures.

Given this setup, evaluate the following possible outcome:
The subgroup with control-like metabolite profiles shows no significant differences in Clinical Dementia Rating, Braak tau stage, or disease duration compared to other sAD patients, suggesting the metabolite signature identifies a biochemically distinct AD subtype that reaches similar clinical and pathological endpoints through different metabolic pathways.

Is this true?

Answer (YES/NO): NO